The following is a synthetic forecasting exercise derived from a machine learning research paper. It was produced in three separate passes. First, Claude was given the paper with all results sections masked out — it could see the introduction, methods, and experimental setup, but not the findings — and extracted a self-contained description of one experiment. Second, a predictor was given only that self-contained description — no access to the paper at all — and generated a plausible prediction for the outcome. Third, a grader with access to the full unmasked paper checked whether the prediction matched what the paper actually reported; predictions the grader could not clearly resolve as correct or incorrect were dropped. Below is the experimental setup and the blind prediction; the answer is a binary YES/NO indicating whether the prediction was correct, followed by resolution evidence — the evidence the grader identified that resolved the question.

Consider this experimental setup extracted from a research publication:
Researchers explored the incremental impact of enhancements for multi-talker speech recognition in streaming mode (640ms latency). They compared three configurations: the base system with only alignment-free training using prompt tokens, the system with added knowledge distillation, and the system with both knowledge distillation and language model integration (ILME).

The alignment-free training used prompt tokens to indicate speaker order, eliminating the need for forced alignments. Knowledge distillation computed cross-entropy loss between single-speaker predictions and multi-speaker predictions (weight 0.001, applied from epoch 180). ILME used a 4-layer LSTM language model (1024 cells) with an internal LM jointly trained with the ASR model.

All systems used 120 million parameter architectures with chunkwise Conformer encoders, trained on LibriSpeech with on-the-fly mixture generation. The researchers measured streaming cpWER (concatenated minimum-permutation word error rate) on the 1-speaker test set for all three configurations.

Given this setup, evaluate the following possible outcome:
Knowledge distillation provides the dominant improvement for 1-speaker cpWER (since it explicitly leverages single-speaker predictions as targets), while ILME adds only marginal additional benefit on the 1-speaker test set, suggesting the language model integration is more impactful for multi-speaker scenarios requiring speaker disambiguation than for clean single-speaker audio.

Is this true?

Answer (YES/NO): YES